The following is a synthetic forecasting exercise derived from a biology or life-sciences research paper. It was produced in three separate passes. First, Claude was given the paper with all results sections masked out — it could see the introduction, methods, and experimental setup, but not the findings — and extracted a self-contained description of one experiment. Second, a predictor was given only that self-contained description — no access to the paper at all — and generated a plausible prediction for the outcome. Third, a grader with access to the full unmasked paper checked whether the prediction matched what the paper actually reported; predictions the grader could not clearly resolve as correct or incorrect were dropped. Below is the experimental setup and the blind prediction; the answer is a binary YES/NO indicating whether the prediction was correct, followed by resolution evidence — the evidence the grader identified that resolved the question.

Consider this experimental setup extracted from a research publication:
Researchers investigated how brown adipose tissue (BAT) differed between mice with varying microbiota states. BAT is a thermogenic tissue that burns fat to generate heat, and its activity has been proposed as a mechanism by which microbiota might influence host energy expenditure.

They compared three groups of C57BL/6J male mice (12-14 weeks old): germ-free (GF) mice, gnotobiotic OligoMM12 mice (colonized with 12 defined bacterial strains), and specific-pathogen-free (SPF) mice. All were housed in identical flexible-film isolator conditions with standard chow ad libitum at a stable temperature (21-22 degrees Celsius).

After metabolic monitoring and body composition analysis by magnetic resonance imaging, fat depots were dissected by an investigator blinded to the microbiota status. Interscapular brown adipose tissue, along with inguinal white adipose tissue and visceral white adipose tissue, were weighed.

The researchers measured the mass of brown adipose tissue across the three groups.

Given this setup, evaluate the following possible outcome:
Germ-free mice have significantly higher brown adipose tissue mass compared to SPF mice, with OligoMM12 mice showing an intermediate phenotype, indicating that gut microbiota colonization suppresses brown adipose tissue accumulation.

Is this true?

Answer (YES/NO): NO